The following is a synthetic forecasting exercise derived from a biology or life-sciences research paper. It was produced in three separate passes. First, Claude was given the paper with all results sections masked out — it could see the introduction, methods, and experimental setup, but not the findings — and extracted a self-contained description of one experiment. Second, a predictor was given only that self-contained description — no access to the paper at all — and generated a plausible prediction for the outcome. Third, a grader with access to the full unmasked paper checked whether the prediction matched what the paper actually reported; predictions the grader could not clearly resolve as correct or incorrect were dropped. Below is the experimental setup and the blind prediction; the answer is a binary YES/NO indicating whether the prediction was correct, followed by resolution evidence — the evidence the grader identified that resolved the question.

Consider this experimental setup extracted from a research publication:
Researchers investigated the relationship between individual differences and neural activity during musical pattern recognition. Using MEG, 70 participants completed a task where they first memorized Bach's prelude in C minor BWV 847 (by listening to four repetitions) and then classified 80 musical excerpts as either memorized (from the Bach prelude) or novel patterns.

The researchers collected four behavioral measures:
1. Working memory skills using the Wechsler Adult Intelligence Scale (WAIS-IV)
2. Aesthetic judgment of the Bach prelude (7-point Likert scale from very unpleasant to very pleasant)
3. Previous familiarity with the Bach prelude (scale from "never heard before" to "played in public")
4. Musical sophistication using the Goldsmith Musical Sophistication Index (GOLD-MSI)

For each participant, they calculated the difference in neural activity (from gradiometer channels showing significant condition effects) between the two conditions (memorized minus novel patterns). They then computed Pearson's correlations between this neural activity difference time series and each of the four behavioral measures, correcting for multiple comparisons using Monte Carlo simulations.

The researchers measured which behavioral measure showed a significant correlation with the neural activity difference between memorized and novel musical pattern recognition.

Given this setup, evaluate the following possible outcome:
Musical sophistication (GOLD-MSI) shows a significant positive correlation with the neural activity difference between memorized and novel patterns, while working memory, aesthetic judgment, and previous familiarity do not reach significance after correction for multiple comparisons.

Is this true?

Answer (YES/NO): NO